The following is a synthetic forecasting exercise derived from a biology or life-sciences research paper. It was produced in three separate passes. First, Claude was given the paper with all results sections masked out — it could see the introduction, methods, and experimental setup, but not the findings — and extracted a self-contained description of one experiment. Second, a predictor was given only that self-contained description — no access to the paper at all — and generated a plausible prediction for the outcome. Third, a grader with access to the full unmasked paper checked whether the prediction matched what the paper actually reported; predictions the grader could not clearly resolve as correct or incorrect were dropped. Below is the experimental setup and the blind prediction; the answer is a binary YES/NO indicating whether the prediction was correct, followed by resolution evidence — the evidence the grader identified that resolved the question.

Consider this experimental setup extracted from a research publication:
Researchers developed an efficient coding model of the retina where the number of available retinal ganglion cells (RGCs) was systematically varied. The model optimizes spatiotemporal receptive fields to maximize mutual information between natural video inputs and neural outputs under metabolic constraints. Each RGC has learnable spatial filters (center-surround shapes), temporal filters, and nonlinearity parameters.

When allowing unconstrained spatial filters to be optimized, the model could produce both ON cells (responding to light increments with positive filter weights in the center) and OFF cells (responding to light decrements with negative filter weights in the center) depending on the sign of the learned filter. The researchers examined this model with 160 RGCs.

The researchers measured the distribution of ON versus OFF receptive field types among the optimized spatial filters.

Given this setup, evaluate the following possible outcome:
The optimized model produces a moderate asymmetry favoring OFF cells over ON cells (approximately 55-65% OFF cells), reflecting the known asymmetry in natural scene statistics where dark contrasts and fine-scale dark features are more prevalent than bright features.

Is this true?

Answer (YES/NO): NO